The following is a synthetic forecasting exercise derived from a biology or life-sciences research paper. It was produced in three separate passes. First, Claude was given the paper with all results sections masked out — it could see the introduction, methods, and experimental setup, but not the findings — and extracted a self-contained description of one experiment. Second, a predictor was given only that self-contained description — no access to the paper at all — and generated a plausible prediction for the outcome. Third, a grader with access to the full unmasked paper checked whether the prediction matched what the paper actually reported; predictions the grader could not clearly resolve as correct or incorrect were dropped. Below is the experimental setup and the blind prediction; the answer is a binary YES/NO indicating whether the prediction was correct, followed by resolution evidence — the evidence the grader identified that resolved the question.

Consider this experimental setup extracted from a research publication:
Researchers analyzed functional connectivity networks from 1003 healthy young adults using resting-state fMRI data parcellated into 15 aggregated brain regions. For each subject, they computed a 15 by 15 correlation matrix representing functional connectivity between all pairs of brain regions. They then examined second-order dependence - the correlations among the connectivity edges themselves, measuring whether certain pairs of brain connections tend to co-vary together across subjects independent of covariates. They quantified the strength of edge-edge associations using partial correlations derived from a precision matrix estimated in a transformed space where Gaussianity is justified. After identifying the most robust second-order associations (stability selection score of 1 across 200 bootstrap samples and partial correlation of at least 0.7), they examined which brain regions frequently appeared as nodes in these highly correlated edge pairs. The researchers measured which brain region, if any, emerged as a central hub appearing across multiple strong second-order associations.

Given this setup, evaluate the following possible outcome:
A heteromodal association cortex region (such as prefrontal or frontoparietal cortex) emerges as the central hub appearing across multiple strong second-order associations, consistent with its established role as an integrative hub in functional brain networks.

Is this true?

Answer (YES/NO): NO